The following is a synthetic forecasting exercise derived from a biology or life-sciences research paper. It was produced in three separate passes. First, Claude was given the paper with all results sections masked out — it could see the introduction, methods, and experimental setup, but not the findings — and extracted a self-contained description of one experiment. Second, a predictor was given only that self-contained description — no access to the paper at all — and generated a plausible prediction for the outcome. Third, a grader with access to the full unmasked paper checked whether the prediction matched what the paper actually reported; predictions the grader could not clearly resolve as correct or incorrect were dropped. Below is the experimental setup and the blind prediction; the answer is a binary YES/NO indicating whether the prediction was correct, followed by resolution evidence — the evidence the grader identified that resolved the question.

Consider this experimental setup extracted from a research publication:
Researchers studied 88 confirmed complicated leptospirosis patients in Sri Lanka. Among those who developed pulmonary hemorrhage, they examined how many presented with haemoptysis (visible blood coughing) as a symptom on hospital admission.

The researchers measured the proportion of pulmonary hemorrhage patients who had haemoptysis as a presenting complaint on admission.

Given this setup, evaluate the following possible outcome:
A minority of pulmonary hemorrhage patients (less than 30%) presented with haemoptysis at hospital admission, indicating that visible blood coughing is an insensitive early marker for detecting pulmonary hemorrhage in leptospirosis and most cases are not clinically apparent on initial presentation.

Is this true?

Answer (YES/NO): YES